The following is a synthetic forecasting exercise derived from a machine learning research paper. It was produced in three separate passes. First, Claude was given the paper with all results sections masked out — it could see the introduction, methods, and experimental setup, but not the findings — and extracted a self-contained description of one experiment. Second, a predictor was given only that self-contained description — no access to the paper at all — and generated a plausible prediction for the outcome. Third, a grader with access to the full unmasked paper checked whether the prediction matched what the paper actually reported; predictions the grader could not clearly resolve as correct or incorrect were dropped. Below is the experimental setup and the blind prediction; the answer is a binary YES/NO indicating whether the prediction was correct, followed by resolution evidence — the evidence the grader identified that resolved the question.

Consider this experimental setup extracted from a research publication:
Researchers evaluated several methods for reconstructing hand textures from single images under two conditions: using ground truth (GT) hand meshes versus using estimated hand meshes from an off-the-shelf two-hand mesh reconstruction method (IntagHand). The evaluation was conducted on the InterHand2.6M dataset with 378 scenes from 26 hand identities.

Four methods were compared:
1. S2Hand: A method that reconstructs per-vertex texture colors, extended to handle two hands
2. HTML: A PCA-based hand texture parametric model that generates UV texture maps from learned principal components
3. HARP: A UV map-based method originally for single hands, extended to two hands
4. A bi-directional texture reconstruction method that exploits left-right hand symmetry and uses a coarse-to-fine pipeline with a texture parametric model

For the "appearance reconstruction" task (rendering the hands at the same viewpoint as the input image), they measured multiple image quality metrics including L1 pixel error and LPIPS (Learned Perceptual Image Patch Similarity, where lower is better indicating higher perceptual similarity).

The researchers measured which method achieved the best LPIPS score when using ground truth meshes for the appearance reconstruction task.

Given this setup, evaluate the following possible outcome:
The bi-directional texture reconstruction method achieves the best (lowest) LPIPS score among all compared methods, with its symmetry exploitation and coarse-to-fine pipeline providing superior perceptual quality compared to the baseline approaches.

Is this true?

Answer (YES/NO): NO